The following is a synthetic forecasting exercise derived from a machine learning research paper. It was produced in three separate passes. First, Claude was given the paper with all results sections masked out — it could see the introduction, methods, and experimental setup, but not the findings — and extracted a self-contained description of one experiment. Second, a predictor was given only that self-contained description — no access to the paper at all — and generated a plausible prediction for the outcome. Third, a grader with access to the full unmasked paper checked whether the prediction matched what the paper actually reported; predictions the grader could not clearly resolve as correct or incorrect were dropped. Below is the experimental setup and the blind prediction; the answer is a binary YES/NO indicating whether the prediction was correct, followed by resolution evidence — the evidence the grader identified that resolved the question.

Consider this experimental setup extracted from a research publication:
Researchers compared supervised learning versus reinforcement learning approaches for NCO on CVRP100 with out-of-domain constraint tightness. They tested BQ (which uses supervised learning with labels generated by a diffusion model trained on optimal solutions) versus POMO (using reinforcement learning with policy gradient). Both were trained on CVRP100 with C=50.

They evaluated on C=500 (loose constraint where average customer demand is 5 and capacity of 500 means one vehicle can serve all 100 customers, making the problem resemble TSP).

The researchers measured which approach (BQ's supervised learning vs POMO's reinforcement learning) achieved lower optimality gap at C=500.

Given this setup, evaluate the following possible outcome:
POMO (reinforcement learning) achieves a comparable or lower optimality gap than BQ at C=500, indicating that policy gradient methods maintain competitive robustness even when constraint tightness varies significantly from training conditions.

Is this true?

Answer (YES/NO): NO